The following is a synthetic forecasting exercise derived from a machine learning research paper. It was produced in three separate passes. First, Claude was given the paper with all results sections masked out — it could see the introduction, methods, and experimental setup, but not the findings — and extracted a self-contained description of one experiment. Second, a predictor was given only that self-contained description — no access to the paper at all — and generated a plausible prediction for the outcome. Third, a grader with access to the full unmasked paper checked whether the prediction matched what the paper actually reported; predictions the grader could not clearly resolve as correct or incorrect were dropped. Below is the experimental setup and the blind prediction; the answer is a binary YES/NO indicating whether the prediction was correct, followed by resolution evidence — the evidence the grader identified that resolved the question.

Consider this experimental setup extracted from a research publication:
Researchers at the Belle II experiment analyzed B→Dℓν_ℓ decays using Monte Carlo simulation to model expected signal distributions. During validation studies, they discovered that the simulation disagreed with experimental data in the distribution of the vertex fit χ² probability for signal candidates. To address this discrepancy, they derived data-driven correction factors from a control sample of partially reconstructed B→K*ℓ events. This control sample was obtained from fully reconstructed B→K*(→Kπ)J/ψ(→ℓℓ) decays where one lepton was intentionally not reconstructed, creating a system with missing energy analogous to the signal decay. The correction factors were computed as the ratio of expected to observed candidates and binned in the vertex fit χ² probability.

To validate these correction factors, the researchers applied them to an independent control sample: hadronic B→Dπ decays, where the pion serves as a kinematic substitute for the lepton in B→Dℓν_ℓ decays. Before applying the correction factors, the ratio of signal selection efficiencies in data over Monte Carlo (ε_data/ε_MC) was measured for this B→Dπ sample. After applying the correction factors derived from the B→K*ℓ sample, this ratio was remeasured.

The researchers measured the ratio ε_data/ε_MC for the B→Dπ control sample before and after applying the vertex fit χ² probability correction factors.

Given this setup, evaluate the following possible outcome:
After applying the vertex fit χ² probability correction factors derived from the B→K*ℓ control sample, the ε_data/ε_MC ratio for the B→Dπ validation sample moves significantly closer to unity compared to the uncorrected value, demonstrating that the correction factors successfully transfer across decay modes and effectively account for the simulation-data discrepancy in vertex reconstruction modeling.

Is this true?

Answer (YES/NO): YES